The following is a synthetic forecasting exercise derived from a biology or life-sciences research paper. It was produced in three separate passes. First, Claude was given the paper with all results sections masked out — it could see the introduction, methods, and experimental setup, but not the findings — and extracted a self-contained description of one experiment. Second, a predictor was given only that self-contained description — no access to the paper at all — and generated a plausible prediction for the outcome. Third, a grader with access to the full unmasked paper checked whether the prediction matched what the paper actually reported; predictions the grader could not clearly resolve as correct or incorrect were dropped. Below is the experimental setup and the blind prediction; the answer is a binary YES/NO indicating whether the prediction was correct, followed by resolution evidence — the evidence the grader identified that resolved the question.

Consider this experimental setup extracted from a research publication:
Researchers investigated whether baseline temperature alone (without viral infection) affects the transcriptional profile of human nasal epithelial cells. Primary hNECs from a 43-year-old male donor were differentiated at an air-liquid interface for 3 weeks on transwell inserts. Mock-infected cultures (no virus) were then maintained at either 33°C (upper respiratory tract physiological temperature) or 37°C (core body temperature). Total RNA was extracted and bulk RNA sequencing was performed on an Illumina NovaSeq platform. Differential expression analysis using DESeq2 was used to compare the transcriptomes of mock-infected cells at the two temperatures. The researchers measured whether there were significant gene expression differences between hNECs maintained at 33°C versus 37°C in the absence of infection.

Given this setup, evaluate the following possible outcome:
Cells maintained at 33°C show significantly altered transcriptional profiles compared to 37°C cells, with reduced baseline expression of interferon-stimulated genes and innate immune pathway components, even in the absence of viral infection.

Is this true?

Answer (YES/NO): NO